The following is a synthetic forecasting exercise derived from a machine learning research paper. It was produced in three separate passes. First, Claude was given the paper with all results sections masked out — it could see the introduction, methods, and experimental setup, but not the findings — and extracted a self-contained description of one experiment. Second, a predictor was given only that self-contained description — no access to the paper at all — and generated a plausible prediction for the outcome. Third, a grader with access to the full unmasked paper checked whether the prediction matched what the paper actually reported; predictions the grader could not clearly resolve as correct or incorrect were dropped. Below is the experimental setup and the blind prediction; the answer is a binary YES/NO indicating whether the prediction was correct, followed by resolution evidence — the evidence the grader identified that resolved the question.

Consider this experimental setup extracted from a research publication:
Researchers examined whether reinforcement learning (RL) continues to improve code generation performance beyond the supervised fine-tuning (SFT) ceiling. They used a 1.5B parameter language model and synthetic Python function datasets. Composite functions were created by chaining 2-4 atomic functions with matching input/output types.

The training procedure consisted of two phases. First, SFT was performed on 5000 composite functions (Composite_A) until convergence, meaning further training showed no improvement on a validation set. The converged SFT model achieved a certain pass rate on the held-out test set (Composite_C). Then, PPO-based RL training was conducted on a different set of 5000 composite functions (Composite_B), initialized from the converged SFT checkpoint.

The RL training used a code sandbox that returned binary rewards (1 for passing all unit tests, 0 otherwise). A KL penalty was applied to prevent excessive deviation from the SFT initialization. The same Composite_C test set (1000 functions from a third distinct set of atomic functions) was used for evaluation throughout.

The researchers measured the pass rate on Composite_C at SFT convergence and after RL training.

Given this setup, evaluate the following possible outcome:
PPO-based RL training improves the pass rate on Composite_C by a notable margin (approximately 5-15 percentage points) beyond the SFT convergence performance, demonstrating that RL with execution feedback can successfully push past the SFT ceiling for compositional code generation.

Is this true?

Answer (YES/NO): NO